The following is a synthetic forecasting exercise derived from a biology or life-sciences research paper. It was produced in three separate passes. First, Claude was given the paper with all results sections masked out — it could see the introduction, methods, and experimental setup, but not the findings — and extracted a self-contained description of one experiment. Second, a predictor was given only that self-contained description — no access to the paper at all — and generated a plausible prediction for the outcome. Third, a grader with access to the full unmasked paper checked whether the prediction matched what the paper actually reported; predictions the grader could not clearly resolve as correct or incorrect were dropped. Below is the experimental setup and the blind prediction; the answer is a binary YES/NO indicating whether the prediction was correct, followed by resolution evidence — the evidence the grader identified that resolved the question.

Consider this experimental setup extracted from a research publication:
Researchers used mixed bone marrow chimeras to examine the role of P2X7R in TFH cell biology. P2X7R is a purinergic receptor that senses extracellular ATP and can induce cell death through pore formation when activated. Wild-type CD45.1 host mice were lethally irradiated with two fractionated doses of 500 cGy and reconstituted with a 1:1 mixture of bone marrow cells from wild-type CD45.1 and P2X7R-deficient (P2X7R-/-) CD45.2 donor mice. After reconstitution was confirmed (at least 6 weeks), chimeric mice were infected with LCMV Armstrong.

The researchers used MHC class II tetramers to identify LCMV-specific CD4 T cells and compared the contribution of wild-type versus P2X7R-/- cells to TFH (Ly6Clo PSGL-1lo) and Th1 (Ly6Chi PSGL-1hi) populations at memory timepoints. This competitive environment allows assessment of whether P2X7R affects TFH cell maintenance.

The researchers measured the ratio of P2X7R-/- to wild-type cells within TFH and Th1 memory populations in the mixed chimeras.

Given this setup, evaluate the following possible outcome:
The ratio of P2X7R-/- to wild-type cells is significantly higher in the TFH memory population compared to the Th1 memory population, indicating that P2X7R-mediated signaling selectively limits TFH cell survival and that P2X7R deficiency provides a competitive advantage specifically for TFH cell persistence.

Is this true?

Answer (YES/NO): NO